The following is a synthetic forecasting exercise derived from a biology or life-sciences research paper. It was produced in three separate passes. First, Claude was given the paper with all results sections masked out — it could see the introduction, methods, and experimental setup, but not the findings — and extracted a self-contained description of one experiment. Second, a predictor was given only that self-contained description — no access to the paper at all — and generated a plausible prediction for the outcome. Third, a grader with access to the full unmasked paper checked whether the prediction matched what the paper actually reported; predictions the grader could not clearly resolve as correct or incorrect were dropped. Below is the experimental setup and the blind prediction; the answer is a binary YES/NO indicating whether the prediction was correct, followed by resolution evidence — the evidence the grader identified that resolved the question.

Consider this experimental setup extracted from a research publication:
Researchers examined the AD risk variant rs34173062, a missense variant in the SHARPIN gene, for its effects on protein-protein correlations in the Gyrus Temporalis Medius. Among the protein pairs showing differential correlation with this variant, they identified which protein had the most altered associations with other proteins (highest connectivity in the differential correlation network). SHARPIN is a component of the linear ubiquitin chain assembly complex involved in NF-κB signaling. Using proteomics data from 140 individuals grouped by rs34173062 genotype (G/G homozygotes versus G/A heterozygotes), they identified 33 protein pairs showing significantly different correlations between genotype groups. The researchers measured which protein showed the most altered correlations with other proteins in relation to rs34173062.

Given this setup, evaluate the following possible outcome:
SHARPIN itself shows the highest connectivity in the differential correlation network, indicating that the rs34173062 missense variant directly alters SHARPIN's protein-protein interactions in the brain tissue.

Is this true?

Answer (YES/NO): NO